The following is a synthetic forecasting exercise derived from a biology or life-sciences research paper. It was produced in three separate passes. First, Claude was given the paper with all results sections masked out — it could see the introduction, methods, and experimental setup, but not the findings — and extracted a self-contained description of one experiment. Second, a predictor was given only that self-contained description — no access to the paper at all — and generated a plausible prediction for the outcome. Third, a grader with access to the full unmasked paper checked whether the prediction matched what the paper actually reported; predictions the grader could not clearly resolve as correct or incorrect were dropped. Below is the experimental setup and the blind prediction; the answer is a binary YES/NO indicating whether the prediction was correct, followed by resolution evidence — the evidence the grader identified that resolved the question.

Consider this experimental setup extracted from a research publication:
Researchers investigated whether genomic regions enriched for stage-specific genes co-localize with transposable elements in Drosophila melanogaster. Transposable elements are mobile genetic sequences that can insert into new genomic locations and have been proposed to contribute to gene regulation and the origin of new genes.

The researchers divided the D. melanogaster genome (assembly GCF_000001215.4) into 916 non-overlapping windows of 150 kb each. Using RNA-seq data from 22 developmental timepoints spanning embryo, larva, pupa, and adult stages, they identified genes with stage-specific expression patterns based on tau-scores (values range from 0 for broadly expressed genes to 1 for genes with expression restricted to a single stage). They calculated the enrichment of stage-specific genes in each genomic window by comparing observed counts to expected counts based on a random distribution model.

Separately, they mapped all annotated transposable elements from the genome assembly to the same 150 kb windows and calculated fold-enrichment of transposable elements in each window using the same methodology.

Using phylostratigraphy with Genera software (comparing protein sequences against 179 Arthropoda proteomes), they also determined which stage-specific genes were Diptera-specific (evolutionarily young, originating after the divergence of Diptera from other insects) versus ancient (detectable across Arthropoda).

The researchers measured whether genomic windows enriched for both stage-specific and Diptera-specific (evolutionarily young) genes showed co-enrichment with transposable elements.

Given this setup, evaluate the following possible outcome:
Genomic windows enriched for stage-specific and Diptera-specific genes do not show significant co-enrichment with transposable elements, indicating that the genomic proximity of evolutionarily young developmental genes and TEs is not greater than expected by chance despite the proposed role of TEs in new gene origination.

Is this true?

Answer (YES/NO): YES